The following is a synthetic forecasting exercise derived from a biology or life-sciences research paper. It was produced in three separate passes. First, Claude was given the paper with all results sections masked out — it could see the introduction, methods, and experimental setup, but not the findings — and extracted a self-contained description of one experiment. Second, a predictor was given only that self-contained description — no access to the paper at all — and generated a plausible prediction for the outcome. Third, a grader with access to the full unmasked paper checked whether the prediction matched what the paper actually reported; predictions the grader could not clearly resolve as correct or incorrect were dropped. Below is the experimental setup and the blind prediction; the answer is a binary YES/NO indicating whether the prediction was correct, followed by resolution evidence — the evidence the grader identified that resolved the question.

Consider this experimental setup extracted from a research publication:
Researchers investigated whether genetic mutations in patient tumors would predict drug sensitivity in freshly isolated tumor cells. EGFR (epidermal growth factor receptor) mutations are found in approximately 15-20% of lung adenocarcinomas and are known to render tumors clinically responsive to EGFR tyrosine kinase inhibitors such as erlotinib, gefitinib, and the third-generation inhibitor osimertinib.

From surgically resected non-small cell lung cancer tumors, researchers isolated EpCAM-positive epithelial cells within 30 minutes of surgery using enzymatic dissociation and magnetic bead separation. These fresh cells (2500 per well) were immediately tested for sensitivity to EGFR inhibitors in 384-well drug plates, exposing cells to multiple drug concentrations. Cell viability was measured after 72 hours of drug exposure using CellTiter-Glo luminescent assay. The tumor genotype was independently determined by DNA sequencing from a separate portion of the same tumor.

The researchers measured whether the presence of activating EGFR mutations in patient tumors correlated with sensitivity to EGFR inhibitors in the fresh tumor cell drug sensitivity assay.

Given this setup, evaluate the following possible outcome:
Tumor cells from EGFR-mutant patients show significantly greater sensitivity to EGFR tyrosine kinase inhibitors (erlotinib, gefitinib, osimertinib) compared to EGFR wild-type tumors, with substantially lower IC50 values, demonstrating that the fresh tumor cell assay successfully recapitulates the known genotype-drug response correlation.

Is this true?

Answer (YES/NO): YES